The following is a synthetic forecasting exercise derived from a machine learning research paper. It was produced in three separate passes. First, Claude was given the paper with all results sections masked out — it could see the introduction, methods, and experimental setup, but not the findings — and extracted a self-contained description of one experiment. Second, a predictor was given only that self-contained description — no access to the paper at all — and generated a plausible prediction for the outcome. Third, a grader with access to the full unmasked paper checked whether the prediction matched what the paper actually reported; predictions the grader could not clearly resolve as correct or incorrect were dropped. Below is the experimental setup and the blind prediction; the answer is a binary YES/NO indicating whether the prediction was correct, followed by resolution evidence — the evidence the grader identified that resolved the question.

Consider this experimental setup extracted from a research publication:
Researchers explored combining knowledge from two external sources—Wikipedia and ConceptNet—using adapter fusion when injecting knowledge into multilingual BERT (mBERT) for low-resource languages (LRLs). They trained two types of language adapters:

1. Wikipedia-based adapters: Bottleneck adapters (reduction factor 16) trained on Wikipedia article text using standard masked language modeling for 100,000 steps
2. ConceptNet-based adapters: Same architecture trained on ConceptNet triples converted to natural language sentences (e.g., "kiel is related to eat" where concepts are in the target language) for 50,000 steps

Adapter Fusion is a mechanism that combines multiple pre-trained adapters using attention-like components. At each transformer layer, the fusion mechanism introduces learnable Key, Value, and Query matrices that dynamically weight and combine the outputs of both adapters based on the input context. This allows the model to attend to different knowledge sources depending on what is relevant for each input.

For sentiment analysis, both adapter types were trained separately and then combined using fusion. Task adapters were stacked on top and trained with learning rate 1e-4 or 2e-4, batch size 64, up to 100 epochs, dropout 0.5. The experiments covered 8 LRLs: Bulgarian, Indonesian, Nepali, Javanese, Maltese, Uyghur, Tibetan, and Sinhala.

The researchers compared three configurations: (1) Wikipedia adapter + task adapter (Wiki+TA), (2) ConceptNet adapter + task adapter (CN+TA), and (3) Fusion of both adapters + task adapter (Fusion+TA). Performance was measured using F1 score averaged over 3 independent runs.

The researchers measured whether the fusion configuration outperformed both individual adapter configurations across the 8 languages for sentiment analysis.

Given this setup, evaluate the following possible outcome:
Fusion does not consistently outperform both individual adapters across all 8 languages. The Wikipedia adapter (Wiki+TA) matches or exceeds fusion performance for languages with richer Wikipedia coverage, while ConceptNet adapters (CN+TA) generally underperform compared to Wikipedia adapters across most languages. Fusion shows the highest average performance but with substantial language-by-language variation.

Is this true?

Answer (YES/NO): NO